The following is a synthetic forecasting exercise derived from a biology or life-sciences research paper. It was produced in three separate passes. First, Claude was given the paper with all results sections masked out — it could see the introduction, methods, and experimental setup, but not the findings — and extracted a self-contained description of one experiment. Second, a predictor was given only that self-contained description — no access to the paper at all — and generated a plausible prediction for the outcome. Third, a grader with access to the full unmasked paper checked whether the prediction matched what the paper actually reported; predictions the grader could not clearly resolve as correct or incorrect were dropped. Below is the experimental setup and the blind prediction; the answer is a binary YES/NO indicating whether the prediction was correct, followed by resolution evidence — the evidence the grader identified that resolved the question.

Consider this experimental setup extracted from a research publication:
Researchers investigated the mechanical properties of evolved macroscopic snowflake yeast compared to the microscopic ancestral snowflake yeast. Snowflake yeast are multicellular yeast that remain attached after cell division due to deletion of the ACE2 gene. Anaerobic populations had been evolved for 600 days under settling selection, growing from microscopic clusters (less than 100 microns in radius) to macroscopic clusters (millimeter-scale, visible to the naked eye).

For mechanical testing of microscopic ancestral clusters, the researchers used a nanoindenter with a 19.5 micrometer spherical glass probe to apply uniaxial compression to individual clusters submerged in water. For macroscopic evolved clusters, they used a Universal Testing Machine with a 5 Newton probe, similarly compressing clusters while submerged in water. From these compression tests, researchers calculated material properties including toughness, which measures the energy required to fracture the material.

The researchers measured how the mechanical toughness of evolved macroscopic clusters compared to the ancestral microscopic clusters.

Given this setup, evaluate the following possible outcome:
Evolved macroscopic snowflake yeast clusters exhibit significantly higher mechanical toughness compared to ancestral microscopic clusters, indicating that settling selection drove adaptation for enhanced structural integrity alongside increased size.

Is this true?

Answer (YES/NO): YES